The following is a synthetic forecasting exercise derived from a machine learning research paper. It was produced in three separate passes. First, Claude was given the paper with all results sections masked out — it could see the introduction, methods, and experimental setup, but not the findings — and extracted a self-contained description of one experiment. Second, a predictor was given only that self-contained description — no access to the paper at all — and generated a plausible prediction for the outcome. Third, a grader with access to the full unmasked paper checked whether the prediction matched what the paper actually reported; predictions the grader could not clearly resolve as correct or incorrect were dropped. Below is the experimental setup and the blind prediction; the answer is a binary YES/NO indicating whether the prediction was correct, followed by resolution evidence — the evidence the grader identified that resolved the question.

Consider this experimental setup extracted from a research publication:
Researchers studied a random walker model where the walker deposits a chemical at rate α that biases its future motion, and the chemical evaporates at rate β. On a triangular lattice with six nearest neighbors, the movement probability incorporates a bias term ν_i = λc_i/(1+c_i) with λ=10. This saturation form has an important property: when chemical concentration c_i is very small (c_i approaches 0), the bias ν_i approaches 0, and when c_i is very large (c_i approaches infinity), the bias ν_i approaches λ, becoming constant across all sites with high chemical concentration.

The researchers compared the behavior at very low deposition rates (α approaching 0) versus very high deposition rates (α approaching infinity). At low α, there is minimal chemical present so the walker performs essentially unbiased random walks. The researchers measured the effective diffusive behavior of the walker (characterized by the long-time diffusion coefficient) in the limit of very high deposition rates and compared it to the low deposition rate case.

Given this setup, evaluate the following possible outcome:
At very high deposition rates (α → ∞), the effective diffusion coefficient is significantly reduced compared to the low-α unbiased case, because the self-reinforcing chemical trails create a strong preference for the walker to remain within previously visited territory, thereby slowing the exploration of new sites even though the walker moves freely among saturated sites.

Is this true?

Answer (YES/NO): NO